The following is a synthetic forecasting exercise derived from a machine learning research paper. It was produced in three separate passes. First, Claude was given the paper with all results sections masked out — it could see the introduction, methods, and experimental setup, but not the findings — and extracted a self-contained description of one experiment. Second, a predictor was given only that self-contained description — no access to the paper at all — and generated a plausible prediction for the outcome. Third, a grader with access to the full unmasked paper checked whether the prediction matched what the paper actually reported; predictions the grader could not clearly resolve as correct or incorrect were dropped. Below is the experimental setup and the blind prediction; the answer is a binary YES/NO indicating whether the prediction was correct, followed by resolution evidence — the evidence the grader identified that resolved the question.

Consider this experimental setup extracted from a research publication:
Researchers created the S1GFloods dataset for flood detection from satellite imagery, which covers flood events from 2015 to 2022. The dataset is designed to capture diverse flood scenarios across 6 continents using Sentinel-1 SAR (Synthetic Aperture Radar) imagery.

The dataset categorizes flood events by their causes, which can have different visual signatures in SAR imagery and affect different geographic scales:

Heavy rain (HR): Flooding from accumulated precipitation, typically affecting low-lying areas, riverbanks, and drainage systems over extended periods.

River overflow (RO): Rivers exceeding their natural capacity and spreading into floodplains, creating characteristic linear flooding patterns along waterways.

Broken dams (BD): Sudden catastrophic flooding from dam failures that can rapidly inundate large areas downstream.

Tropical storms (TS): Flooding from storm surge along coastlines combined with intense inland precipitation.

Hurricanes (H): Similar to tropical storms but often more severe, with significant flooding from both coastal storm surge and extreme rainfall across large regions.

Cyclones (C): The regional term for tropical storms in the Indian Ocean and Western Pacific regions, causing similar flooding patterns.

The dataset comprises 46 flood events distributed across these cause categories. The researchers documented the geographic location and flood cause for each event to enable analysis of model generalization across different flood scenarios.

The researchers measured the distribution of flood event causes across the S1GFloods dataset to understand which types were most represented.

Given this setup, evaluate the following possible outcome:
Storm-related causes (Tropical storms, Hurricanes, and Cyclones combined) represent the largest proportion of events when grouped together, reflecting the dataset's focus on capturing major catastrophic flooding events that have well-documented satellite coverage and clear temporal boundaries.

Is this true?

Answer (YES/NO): NO